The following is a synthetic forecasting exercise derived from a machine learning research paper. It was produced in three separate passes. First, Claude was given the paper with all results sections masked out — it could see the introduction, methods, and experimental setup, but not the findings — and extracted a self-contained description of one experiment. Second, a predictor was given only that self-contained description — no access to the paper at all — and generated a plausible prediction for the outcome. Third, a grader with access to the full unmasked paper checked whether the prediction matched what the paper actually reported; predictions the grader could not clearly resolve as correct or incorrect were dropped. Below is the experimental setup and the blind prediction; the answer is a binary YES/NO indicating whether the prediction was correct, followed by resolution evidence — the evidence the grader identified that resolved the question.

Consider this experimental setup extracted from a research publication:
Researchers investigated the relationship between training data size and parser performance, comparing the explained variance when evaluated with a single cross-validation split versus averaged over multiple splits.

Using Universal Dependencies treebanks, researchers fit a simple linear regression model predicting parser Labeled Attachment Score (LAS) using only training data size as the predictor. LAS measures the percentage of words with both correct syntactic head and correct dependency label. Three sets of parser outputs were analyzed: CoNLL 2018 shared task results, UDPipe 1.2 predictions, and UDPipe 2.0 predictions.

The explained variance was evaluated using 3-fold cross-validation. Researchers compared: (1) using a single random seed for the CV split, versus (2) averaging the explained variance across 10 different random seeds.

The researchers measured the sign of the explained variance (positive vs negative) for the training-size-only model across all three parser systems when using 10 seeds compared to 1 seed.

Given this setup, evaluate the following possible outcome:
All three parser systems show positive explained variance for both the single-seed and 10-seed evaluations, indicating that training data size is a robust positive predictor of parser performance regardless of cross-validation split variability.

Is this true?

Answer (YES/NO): NO